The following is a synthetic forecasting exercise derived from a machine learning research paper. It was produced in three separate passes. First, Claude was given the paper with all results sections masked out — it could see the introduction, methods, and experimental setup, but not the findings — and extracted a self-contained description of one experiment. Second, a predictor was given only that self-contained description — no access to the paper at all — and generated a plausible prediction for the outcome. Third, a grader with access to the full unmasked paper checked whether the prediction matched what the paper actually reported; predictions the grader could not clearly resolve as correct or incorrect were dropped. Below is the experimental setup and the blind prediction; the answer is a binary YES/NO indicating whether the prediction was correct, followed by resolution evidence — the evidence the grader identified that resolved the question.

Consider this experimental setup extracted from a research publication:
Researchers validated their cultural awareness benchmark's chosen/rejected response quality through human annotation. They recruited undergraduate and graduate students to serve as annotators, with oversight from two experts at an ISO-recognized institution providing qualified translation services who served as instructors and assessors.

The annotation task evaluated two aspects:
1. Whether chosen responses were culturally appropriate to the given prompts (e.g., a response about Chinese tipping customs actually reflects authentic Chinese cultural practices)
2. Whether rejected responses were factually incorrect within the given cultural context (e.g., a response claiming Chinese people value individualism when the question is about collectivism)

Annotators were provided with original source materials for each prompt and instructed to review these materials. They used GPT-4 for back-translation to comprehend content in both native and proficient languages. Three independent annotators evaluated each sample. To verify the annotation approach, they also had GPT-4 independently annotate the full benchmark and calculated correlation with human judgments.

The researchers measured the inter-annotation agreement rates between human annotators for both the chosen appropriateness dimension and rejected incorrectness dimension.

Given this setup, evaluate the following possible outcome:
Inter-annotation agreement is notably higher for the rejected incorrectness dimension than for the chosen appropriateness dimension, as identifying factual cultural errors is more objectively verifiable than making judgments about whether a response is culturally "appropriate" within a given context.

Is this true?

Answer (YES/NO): YES